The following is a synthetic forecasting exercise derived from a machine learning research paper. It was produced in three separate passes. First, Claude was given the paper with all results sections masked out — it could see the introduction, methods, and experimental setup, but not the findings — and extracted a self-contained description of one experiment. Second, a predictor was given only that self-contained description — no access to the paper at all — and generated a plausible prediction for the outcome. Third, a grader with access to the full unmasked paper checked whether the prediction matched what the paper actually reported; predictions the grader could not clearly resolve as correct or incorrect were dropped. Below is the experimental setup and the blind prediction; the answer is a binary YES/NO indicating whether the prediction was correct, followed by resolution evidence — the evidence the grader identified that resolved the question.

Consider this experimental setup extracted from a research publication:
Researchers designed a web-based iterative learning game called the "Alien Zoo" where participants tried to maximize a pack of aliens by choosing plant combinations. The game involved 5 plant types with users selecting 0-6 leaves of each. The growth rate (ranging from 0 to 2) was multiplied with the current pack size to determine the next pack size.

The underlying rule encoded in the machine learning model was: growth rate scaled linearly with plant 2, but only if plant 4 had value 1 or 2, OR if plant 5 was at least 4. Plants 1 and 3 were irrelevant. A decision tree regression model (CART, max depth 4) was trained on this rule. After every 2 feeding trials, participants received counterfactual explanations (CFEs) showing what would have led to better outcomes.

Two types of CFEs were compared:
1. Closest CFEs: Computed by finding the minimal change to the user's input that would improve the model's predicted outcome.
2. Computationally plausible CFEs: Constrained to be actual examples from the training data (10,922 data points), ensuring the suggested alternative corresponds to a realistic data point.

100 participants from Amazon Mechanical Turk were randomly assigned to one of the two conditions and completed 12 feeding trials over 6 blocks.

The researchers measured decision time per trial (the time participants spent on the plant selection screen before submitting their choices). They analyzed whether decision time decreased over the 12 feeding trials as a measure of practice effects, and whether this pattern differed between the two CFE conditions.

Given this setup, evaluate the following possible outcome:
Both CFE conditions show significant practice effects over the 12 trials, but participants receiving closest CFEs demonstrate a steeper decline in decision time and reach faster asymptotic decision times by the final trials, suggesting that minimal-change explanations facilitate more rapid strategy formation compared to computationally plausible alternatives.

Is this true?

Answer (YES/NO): NO